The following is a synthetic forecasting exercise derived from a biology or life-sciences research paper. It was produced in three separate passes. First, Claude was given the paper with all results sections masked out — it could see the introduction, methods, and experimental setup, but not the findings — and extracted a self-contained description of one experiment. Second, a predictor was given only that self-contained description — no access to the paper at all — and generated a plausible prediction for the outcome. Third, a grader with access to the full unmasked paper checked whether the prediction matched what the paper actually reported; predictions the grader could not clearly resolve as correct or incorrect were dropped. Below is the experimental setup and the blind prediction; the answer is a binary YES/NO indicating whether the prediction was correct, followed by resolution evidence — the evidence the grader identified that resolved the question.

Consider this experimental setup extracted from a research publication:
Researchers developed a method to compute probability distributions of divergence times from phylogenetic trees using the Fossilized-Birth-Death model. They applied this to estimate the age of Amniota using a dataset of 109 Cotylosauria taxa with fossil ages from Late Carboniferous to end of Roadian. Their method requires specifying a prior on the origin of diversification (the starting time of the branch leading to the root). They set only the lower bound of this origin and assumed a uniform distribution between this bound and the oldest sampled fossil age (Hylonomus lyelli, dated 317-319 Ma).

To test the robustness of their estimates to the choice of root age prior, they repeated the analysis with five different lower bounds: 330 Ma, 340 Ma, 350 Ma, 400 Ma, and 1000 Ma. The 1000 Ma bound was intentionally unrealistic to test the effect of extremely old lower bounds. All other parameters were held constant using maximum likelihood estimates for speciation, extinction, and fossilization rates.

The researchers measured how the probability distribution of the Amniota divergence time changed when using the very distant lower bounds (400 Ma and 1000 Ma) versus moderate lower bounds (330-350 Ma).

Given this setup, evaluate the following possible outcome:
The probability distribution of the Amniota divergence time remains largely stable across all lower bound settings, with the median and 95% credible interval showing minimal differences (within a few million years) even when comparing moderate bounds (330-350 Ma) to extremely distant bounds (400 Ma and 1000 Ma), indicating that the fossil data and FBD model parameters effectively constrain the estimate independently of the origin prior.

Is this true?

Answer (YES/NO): YES